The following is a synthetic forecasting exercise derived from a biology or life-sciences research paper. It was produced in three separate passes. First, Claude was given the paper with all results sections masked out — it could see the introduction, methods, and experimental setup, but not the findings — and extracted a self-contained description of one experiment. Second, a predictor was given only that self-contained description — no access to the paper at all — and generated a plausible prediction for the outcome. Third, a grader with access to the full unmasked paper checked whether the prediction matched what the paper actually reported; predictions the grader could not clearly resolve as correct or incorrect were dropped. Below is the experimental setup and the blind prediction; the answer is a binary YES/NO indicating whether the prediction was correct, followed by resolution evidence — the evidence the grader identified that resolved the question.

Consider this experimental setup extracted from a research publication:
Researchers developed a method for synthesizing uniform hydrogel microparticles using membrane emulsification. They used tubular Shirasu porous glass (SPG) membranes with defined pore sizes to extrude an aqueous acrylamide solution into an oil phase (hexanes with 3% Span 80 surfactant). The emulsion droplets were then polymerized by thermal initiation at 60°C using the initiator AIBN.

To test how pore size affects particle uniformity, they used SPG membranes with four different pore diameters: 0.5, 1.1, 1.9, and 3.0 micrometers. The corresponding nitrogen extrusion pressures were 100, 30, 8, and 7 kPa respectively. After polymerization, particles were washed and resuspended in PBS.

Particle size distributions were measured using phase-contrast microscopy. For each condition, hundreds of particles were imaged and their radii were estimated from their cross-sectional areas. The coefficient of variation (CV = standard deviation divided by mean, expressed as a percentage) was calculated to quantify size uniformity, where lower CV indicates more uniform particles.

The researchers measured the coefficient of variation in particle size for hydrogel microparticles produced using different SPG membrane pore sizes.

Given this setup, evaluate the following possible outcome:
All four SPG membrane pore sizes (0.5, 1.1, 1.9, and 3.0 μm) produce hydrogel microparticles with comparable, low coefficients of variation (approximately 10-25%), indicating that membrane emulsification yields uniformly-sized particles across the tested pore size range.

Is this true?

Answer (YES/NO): NO